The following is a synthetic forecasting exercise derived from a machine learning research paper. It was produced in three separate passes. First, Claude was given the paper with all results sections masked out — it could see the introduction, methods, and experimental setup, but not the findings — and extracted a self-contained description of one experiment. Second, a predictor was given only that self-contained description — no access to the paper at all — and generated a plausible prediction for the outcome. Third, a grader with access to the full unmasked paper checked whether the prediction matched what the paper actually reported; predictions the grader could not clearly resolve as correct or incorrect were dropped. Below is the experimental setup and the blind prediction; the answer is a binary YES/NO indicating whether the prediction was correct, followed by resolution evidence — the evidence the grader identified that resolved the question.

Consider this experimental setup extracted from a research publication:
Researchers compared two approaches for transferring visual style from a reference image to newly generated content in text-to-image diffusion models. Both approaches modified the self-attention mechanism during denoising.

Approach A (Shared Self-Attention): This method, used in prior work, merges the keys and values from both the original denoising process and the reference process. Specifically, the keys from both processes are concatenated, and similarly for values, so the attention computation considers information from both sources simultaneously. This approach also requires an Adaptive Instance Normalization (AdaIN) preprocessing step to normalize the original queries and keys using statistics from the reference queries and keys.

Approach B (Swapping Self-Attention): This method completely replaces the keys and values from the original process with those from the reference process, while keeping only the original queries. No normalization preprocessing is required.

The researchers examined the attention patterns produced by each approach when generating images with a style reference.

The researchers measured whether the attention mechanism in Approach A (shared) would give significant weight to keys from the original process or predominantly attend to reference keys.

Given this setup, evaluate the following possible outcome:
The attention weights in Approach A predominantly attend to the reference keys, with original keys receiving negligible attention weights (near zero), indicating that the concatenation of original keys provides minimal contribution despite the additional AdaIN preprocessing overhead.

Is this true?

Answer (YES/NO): NO